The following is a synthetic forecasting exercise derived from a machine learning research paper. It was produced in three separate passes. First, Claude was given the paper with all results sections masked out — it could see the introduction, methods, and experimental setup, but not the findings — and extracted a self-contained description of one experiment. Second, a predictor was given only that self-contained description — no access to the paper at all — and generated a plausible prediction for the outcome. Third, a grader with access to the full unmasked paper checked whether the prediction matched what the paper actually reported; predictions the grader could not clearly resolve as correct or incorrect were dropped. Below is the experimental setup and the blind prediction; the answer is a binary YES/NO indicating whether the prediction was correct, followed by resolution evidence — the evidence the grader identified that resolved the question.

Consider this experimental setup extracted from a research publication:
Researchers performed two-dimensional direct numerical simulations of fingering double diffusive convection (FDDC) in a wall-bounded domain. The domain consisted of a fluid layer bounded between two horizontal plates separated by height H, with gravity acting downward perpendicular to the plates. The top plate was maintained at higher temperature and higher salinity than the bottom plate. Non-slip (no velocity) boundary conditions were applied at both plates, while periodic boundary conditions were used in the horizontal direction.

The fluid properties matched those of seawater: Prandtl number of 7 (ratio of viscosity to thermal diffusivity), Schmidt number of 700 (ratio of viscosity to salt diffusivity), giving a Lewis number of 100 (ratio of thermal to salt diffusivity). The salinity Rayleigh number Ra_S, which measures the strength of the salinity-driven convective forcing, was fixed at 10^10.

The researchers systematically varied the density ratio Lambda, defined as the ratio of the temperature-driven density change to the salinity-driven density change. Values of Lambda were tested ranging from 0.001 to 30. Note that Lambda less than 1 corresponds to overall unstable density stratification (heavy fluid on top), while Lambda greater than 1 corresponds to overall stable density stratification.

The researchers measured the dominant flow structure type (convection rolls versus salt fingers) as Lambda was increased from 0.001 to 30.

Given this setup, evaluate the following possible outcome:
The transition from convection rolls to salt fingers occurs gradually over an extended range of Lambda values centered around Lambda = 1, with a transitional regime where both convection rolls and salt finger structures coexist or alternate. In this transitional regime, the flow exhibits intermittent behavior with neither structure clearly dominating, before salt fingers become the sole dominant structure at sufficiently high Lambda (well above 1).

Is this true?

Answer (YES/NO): NO